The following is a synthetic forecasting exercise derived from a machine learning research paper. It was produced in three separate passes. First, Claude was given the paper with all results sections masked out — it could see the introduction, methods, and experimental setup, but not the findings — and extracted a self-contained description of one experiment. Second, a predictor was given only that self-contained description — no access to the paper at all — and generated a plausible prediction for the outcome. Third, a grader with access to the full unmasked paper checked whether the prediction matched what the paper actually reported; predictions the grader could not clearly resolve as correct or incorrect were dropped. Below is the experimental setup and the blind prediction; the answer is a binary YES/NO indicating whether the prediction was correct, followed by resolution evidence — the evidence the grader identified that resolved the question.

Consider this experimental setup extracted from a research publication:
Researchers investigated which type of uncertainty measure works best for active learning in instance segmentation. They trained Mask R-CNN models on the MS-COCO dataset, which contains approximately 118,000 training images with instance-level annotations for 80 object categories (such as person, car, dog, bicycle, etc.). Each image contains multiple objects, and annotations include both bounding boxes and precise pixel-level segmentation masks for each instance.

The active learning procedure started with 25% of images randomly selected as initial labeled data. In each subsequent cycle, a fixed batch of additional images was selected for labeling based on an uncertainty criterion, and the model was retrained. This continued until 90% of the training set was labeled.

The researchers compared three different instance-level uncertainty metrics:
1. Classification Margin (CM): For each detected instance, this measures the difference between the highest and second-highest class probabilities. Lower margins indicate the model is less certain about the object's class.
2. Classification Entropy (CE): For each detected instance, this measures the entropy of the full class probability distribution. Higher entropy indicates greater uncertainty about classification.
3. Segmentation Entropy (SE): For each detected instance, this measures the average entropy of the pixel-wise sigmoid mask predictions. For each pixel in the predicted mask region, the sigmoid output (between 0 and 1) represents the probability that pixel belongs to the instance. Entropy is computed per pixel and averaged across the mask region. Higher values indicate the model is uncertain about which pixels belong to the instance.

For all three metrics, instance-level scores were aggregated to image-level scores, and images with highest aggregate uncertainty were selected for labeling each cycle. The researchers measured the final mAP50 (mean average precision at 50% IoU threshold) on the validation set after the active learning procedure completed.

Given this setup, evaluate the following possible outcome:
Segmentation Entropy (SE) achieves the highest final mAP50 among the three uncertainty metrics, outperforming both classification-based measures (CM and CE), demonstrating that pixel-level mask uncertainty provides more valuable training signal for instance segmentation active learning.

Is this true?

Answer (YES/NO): YES